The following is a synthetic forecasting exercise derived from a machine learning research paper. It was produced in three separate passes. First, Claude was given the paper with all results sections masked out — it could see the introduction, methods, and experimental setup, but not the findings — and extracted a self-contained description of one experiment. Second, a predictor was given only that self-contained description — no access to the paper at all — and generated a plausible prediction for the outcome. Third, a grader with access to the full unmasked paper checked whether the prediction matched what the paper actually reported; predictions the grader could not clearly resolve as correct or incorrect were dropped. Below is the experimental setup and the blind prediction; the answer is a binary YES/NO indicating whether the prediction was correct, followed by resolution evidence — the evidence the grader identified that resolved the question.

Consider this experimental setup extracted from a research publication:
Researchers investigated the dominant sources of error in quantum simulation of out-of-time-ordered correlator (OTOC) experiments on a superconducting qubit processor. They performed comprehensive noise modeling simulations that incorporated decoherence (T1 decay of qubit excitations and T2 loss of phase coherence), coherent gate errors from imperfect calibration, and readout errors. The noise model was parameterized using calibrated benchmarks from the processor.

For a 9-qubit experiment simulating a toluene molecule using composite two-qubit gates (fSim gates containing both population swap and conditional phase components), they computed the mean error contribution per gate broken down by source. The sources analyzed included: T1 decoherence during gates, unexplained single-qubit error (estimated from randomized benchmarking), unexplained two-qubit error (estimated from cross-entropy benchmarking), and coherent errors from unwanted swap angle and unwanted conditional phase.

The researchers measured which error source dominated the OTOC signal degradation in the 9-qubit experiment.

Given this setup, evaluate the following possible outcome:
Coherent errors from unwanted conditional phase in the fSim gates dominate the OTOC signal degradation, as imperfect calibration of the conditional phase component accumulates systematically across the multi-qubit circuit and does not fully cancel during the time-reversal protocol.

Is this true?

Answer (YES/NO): NO